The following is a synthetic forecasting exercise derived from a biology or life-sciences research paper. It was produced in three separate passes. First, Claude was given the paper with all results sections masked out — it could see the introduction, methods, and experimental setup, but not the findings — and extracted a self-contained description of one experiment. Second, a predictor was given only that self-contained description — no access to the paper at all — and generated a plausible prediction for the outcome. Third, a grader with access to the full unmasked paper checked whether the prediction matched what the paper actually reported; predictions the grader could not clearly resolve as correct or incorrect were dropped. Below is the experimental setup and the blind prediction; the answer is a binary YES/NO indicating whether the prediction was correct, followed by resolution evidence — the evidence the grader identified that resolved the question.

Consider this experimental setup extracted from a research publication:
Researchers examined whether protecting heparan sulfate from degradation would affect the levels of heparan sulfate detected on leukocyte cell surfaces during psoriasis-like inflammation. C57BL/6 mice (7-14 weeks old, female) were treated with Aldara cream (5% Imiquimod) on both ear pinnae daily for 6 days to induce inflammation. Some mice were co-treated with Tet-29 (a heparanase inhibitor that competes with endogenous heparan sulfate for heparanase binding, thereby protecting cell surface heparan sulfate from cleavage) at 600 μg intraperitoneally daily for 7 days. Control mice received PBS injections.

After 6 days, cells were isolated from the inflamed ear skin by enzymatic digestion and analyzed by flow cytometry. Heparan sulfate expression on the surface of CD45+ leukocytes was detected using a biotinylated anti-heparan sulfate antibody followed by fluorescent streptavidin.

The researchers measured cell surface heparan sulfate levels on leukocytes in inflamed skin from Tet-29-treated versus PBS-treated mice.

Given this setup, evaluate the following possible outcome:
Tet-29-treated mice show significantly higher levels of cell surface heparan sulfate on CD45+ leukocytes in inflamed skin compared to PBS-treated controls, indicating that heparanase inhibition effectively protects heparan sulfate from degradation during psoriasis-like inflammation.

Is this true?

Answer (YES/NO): YES